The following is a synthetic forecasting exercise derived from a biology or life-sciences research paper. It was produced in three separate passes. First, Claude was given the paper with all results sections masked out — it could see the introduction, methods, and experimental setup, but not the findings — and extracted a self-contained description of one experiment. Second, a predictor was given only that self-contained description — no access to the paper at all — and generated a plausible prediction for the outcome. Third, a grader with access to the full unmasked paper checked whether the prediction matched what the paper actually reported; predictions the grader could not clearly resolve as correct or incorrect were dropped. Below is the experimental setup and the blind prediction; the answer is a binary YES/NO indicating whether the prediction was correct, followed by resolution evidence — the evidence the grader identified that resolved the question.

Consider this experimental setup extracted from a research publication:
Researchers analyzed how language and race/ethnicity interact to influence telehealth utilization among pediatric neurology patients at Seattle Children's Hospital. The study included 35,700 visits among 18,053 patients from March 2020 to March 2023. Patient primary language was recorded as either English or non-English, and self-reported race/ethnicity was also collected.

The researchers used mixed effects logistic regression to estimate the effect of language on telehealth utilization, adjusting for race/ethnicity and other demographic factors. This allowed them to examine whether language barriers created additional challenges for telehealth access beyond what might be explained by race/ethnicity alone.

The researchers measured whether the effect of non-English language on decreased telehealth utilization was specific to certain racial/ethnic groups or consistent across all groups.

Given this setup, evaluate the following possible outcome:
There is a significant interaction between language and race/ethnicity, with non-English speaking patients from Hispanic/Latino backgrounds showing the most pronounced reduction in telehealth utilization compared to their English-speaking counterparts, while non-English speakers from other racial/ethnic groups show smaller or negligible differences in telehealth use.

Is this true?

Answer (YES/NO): NO